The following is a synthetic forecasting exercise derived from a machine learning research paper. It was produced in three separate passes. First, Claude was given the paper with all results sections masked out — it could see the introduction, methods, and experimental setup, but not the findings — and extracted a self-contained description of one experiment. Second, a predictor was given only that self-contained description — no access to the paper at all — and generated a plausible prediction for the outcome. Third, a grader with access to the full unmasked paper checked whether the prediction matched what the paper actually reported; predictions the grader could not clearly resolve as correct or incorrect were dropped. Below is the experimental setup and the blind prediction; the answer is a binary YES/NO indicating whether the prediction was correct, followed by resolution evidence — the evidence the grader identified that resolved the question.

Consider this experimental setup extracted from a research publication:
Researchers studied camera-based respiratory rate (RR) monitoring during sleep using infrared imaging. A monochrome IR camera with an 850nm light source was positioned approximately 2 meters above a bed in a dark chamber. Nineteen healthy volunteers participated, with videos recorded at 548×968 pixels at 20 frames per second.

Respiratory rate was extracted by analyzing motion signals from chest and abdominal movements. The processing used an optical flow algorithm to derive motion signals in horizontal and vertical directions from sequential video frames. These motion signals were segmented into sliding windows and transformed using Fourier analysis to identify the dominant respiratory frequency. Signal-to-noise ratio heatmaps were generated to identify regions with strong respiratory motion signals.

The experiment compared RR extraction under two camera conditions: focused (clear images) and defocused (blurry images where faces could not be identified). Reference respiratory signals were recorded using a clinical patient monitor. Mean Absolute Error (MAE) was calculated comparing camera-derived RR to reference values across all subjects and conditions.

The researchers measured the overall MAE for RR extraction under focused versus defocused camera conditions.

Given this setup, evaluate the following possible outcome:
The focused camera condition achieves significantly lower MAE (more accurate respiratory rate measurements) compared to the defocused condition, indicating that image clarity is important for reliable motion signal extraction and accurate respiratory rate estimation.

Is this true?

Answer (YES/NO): YES